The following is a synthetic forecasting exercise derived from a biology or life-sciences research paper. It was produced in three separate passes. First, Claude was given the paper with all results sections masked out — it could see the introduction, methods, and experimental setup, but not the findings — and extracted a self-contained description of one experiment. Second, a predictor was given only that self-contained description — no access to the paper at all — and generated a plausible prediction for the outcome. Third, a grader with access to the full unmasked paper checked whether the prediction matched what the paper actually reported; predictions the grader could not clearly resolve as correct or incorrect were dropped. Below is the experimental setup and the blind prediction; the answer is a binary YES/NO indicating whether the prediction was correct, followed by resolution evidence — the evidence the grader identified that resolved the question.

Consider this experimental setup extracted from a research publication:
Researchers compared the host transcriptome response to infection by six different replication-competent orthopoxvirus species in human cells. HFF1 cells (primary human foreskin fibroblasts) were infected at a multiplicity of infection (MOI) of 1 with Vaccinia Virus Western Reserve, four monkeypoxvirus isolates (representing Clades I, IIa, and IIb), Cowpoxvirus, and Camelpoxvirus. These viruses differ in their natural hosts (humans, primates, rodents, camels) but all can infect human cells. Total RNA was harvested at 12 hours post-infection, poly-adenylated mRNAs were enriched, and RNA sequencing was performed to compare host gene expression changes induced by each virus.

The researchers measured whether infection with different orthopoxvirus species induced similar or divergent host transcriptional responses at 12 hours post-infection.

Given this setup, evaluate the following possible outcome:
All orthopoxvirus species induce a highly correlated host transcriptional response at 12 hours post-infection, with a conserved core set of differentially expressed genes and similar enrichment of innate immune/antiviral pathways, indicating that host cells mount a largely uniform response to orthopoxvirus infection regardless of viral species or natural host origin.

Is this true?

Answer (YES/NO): NO